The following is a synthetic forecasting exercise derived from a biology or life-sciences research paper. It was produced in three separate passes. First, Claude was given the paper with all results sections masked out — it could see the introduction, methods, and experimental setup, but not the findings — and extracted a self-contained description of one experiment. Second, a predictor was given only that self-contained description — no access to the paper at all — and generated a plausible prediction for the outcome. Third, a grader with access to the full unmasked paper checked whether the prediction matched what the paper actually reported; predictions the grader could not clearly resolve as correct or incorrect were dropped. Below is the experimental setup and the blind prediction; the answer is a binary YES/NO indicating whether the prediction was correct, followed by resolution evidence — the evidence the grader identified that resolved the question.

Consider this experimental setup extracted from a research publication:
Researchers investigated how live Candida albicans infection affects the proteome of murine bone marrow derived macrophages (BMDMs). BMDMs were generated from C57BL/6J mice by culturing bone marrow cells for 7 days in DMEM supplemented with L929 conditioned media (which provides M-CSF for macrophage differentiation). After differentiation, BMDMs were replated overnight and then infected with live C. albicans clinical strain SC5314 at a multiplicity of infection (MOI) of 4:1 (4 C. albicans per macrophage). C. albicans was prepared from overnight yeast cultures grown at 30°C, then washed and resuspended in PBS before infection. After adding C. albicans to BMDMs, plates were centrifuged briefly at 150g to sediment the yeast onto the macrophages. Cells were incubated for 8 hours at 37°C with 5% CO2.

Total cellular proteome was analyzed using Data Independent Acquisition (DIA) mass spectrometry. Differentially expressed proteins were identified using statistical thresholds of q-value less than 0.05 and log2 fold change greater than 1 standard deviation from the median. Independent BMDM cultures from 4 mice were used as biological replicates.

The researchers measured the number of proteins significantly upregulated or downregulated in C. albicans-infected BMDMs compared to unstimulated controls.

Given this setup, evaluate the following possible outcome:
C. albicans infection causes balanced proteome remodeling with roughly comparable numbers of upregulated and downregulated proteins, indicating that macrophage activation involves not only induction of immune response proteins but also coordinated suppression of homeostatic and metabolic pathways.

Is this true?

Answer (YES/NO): NO